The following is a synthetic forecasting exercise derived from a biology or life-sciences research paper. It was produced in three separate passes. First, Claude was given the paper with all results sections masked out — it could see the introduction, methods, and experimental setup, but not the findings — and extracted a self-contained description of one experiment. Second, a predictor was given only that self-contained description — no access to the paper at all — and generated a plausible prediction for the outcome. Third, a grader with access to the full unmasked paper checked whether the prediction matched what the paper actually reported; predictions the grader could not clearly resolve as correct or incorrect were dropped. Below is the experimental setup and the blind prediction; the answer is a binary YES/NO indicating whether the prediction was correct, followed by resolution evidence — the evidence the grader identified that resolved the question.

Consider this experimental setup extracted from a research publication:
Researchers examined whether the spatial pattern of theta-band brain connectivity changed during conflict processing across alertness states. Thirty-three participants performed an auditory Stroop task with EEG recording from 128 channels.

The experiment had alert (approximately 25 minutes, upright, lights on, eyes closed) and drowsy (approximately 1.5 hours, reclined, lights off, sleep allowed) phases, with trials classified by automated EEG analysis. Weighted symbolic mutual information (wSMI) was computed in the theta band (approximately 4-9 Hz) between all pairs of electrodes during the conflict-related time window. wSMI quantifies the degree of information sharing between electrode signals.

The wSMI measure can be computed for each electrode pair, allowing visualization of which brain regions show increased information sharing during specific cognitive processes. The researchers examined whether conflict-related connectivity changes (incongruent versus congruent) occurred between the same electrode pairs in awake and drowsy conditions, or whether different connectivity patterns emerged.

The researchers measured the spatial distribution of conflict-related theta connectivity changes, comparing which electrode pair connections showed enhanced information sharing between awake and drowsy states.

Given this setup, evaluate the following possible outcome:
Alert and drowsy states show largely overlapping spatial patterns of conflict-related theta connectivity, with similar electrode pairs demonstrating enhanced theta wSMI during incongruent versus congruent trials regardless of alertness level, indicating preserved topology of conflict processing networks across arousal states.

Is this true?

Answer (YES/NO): NO